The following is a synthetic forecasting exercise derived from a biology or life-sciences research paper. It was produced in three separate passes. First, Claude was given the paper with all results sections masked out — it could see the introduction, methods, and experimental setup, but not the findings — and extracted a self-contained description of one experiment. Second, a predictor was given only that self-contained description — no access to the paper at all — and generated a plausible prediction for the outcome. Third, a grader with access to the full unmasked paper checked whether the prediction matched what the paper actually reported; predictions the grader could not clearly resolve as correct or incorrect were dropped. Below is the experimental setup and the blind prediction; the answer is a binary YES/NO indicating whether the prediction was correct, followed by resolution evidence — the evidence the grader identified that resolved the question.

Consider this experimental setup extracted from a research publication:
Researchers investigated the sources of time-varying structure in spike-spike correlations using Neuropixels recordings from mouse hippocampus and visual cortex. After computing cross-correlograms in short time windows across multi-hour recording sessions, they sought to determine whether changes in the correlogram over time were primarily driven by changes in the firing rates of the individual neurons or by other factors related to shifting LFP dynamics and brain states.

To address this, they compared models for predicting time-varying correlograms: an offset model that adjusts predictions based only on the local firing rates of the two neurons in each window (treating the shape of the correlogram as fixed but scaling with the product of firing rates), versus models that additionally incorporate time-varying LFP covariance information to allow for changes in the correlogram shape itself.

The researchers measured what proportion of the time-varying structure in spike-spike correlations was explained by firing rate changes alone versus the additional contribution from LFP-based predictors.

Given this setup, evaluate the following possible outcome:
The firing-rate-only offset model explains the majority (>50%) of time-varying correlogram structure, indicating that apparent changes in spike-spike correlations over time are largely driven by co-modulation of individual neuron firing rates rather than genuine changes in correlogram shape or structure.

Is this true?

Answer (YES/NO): YES